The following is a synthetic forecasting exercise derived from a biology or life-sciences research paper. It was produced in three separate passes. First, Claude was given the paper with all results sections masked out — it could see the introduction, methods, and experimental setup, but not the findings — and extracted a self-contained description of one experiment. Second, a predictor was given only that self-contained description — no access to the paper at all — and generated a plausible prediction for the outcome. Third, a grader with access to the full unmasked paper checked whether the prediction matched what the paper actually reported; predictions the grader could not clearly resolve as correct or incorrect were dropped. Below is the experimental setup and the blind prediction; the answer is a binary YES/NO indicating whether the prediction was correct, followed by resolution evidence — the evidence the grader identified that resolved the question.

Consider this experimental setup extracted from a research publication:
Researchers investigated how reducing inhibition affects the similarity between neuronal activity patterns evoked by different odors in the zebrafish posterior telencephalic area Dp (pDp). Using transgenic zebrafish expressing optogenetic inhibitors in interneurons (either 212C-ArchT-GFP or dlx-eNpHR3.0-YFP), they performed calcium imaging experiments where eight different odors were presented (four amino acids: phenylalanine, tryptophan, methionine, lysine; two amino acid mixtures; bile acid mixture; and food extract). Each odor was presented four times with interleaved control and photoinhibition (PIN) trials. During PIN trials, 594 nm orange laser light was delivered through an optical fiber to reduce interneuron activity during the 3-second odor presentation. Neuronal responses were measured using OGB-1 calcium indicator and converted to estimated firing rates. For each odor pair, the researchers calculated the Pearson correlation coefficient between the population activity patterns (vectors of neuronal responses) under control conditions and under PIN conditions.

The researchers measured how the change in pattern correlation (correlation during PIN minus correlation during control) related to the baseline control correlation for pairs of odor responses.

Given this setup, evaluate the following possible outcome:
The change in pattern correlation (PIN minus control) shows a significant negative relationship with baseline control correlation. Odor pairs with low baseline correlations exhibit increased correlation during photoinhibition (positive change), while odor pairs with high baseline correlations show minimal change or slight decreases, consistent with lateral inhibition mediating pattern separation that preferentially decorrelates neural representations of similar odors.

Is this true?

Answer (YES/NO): NO